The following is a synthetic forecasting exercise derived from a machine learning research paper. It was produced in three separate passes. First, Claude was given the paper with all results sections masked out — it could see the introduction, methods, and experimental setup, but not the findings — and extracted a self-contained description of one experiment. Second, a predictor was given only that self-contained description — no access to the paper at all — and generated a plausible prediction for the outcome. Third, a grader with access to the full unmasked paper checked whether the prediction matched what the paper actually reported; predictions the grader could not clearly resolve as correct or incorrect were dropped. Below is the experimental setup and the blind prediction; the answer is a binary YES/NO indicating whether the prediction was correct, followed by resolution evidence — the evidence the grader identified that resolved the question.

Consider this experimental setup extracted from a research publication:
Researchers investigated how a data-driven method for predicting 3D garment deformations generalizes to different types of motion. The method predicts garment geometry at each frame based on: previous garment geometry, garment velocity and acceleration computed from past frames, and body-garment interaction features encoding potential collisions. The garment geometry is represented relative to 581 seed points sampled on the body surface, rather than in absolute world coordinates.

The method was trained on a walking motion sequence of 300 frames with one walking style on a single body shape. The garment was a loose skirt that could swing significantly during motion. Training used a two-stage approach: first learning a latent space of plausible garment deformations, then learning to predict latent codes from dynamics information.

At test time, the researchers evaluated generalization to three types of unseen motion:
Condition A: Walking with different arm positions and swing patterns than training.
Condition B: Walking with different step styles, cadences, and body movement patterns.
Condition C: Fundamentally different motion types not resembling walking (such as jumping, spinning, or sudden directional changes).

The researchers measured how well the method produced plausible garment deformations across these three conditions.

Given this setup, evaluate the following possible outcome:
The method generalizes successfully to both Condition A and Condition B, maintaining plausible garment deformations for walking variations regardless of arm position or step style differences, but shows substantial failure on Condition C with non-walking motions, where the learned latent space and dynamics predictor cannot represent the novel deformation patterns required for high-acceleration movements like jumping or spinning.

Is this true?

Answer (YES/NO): NO